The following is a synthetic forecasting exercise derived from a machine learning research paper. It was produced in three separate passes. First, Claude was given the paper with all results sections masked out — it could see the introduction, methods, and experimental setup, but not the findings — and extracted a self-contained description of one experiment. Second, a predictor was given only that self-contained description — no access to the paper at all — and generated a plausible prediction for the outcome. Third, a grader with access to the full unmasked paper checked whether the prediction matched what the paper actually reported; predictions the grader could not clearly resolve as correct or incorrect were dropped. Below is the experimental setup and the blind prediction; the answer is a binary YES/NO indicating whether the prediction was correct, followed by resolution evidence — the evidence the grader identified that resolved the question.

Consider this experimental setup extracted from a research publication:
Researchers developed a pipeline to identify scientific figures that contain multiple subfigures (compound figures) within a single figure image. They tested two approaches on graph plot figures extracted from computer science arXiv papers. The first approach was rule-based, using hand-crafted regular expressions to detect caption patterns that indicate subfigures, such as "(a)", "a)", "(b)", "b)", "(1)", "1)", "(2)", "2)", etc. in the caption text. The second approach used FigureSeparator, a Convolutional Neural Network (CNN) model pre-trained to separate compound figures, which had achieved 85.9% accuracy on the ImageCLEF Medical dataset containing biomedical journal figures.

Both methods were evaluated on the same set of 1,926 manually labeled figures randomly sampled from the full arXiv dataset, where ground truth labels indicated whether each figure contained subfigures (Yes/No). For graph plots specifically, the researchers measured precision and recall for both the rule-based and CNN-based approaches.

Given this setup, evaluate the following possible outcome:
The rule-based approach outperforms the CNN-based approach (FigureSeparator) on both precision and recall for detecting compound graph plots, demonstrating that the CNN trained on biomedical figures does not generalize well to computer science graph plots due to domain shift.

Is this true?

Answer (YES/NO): NO